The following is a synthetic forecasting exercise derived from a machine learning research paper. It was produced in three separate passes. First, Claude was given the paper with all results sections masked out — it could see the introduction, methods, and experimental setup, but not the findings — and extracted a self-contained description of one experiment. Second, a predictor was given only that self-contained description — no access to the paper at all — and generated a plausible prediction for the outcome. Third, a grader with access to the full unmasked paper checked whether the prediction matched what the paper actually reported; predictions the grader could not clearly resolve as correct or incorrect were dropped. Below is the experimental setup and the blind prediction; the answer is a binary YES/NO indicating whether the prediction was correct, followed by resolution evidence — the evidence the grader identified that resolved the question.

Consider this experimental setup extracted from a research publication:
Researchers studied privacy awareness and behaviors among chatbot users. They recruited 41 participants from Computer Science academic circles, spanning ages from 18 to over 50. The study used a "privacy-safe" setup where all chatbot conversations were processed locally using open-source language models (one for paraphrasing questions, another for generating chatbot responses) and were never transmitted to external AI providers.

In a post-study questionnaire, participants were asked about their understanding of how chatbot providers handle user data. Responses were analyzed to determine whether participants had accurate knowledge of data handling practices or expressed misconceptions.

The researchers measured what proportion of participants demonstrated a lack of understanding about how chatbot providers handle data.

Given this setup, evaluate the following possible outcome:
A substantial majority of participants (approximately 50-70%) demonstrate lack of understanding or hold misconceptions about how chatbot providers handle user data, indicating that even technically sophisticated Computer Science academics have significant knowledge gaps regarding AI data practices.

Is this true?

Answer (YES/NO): NO